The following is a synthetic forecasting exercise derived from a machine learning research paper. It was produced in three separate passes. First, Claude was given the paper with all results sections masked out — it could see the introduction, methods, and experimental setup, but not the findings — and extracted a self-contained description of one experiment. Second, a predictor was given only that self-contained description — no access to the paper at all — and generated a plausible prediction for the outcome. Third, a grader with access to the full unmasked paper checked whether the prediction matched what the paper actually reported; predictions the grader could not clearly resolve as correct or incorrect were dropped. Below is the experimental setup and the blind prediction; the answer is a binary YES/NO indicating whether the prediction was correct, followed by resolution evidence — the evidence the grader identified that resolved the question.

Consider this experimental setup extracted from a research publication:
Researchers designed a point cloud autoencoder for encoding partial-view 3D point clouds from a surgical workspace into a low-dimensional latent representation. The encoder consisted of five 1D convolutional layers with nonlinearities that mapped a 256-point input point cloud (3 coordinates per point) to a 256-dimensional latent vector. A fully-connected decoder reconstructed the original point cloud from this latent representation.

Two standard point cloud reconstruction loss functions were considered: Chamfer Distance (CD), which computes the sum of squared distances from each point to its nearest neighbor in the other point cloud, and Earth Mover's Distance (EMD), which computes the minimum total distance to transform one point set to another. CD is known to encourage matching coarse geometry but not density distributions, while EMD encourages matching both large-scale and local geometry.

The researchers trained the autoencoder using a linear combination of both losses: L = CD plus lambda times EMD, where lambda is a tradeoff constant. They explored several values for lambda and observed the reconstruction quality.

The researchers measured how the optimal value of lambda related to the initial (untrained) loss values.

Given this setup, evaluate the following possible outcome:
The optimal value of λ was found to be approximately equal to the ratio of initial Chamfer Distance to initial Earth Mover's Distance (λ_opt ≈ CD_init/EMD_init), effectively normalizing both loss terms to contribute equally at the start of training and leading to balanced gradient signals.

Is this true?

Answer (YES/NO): NO